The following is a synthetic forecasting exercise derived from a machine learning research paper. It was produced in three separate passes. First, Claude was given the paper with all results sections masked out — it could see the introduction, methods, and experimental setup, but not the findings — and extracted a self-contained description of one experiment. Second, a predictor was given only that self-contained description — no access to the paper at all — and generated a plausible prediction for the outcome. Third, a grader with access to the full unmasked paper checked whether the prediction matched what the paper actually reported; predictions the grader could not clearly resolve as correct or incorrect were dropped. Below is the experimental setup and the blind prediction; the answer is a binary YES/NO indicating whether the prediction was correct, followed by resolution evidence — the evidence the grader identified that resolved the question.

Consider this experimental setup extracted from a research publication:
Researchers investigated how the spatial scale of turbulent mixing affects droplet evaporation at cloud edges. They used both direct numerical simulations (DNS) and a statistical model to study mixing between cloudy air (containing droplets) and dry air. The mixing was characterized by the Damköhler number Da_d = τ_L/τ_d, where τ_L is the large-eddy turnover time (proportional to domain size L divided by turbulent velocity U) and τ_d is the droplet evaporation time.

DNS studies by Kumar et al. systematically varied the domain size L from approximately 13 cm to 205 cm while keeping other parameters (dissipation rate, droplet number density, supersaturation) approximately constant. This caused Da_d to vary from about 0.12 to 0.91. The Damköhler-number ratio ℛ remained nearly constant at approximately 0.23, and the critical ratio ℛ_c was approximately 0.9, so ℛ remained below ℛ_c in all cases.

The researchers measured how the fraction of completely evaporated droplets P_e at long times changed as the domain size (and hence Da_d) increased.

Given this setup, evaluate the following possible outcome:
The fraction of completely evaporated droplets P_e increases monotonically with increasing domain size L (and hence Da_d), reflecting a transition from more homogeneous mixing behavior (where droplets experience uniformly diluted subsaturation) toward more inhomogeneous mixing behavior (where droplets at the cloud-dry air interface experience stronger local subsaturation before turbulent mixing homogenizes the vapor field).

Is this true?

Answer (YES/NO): NO